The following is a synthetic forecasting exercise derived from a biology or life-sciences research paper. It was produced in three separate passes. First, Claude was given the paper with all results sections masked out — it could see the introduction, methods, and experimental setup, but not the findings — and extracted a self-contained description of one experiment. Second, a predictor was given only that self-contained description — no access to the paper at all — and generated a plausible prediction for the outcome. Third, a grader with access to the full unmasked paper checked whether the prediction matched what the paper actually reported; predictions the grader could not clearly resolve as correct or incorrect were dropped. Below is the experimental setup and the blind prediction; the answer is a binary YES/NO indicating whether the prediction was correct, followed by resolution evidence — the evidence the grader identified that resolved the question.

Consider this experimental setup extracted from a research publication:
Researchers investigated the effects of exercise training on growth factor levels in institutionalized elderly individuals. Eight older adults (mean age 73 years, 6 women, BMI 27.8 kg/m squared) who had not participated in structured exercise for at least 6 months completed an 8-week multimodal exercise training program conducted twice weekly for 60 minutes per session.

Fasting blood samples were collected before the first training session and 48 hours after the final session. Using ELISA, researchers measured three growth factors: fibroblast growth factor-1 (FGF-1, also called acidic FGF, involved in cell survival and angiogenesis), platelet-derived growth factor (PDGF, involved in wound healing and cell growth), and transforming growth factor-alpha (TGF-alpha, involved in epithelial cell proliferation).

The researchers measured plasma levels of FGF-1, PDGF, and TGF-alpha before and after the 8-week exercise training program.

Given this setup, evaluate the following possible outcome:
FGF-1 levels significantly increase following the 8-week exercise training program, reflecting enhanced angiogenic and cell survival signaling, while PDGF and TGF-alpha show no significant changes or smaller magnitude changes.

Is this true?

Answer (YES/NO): YES